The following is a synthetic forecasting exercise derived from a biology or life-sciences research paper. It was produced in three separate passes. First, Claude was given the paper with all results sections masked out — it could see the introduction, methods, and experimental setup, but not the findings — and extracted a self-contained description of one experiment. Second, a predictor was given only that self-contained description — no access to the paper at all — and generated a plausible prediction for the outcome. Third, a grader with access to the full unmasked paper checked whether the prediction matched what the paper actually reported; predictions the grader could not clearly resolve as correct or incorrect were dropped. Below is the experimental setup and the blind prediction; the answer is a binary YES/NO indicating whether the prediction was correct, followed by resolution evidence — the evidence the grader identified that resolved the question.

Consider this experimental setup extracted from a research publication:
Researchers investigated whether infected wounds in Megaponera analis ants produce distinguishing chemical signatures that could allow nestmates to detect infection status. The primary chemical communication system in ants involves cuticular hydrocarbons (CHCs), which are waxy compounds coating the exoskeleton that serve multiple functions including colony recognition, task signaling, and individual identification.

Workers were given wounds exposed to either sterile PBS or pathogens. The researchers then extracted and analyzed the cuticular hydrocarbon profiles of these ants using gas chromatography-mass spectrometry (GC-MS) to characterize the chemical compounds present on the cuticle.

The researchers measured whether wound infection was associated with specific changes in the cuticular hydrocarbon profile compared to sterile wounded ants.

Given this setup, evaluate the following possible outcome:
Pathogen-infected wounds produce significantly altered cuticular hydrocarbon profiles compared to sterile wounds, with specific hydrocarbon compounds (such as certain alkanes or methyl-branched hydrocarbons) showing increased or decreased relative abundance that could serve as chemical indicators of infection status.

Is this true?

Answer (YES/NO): NO